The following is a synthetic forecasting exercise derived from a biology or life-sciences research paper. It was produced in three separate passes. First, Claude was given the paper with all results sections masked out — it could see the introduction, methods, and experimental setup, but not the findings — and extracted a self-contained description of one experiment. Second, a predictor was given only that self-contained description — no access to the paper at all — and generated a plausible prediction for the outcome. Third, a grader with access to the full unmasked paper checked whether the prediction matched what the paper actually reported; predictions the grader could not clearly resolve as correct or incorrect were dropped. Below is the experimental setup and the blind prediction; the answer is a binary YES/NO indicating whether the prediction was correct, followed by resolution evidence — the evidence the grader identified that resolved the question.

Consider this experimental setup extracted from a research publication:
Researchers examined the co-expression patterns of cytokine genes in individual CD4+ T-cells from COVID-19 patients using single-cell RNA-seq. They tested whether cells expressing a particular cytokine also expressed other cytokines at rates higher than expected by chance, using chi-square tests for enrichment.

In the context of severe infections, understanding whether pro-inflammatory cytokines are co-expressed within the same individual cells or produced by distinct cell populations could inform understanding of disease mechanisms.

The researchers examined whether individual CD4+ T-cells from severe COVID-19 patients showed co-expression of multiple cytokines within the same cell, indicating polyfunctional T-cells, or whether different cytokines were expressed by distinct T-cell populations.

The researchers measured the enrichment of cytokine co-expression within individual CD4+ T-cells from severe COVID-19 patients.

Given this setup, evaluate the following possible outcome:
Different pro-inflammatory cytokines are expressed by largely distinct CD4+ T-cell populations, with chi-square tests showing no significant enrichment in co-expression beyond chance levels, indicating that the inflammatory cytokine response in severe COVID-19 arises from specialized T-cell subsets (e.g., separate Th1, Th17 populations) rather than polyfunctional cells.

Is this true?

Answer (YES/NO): NO